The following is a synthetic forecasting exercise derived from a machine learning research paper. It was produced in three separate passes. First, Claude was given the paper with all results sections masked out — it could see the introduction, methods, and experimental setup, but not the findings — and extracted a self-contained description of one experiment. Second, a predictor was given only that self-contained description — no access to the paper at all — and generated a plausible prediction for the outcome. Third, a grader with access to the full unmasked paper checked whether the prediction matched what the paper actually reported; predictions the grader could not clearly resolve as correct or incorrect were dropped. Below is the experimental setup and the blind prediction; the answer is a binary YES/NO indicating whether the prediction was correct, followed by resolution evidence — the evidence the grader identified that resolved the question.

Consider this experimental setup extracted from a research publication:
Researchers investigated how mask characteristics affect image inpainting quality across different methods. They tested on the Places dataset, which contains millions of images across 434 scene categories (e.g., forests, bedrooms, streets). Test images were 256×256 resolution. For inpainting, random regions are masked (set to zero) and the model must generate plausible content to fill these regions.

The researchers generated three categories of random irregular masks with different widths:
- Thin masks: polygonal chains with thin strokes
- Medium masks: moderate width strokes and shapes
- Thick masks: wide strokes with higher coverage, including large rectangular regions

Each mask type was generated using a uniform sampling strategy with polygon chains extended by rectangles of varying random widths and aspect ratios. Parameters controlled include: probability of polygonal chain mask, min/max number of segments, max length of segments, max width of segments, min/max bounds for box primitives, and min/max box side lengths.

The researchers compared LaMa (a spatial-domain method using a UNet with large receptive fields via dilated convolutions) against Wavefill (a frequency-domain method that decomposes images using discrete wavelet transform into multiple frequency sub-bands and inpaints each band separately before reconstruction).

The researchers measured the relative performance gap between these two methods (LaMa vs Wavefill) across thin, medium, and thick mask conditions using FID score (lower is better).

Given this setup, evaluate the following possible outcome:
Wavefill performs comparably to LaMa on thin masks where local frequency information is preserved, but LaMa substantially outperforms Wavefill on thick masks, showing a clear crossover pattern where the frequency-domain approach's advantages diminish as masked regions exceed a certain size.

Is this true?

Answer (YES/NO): NO